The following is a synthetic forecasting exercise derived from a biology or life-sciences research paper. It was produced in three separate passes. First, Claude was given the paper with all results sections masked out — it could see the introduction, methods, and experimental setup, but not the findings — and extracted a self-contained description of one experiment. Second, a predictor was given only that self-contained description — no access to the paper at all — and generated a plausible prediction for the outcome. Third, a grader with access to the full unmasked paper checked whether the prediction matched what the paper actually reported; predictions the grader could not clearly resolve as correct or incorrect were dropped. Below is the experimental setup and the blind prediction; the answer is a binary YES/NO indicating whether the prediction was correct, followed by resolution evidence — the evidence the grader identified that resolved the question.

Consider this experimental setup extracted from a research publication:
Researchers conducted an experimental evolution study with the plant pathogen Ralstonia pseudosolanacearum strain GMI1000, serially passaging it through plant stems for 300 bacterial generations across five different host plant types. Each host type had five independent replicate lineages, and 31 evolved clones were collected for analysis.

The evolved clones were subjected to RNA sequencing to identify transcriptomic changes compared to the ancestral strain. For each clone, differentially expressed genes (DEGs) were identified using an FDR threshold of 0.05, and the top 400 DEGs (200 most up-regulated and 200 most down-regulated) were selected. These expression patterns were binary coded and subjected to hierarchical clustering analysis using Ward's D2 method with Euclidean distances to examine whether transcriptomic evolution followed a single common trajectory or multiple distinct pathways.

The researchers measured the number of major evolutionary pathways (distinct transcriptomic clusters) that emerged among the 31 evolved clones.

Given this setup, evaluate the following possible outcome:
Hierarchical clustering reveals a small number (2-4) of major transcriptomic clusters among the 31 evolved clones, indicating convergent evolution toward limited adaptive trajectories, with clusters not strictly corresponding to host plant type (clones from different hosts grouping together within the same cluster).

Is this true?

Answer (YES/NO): YES